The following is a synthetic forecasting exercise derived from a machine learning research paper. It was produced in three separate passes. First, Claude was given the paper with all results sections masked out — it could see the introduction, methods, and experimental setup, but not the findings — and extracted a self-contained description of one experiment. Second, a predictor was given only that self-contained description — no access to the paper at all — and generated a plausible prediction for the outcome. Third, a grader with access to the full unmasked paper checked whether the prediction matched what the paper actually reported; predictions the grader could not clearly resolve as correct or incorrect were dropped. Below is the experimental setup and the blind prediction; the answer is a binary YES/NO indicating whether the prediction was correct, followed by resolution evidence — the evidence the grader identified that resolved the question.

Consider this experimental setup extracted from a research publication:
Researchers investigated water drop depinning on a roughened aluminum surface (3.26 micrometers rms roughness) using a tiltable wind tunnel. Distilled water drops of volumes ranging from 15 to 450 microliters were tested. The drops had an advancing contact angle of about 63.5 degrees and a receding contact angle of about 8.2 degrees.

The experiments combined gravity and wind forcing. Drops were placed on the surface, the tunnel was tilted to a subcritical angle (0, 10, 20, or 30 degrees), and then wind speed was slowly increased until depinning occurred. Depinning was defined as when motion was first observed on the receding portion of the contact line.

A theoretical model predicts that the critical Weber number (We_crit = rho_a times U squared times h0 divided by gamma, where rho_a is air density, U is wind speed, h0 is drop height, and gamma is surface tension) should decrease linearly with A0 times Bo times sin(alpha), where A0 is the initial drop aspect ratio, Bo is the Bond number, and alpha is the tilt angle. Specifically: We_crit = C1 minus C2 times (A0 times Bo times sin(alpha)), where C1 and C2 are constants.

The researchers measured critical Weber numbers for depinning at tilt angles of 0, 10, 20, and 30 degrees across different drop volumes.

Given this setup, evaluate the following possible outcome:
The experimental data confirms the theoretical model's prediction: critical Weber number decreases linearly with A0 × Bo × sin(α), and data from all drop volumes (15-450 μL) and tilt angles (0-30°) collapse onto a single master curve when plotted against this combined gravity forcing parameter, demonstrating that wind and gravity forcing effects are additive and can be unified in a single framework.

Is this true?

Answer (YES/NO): NO